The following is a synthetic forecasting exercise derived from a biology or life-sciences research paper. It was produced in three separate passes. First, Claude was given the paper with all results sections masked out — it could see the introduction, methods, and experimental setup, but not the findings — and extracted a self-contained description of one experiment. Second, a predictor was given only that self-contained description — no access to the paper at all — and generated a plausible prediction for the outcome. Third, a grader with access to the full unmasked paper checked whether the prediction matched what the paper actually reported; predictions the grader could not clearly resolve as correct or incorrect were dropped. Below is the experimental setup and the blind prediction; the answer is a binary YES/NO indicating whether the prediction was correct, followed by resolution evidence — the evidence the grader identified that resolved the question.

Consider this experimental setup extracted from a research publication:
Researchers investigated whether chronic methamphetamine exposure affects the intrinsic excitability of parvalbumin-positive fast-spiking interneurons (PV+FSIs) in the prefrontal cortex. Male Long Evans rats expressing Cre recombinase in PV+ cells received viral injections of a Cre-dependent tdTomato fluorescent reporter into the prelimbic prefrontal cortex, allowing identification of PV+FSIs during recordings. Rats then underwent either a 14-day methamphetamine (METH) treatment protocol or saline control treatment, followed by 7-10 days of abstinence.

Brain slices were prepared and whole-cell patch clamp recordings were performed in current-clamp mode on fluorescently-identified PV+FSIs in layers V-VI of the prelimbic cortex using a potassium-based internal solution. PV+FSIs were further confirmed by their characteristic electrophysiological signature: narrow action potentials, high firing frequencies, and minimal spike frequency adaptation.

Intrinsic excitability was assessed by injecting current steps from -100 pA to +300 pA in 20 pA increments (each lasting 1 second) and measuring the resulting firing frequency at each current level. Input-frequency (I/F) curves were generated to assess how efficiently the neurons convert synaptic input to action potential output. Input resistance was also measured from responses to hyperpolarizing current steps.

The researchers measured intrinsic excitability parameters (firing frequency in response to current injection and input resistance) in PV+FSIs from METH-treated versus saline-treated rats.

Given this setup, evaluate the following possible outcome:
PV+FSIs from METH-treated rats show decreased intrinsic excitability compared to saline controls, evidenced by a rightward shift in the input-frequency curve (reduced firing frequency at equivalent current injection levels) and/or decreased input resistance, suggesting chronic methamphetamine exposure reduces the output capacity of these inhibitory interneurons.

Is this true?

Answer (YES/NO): NO